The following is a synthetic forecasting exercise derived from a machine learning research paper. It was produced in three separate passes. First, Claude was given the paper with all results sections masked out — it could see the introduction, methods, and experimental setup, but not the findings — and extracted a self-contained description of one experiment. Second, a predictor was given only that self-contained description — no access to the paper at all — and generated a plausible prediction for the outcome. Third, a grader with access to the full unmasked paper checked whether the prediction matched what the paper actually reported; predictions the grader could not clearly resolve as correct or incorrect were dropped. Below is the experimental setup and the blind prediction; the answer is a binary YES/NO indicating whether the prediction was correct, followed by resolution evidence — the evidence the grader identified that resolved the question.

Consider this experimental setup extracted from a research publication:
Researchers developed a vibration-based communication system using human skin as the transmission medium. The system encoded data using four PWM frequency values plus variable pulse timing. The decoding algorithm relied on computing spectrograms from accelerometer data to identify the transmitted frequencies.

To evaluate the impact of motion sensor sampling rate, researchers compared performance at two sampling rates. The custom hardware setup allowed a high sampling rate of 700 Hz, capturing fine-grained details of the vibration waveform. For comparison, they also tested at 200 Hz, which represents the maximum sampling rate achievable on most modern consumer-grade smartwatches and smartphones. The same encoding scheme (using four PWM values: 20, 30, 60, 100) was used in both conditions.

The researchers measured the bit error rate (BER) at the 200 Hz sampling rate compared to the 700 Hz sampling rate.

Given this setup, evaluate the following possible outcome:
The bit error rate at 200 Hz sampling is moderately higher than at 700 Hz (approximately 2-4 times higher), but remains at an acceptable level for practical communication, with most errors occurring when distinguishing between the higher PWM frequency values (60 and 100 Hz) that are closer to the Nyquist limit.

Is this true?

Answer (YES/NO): NO